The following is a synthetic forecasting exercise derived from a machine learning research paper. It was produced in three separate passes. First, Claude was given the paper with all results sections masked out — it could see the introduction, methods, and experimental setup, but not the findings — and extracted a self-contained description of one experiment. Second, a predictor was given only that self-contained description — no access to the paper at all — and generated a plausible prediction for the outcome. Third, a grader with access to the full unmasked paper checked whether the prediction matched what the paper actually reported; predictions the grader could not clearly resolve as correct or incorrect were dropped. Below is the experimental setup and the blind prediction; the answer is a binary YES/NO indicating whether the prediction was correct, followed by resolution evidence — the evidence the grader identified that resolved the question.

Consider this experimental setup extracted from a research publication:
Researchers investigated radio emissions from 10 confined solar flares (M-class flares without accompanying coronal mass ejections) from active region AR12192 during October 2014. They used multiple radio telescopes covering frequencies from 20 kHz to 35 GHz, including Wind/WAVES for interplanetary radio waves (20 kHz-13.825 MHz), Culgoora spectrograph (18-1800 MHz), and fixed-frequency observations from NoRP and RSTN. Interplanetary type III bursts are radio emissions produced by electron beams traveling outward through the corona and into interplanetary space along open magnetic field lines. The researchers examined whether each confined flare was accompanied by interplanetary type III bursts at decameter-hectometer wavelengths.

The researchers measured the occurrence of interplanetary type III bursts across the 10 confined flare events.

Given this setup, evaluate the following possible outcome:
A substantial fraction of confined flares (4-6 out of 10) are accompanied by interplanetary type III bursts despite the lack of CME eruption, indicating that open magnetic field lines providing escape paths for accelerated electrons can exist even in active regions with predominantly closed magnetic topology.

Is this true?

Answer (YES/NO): NO